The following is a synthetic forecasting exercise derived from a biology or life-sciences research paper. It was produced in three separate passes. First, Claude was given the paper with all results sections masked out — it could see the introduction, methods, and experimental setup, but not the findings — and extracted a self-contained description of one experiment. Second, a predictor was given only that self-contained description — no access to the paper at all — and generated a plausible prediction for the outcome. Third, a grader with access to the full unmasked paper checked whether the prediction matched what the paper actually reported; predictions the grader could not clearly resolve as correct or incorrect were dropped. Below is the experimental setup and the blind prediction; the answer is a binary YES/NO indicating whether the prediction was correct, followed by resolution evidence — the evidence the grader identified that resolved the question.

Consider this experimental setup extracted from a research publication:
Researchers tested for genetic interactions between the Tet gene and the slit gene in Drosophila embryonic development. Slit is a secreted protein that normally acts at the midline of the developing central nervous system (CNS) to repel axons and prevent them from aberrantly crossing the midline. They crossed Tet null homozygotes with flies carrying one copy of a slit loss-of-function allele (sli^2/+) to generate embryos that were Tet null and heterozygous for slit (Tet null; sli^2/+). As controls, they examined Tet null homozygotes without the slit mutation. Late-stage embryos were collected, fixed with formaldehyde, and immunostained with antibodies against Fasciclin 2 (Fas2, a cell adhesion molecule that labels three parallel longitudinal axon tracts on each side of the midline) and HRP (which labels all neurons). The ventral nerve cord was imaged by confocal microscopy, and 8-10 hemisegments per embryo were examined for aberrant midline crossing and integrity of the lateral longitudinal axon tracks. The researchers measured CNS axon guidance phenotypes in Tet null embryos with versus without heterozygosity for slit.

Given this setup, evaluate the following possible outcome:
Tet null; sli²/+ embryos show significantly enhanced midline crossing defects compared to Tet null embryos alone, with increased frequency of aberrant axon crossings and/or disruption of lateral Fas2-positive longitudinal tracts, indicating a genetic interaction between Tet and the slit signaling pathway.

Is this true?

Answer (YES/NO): YES